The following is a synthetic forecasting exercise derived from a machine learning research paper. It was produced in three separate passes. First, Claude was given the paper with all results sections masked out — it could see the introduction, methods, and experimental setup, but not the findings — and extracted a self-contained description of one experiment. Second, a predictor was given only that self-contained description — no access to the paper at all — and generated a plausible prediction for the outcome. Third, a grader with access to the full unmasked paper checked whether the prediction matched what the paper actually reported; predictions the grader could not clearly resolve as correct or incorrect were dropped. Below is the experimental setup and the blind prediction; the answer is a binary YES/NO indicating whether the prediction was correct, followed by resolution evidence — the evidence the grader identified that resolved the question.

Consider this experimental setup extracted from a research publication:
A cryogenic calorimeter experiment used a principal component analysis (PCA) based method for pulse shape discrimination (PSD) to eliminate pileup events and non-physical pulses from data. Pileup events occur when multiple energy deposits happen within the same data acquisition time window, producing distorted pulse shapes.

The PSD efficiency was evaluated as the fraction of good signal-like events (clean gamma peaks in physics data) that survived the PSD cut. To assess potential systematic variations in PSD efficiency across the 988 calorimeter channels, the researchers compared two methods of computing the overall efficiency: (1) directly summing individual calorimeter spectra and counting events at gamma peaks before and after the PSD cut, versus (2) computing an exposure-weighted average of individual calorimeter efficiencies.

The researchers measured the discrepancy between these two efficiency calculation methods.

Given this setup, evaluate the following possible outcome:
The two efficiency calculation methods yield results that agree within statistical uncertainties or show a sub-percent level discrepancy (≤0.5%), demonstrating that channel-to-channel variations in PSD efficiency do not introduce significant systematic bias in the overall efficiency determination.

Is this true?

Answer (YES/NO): YES